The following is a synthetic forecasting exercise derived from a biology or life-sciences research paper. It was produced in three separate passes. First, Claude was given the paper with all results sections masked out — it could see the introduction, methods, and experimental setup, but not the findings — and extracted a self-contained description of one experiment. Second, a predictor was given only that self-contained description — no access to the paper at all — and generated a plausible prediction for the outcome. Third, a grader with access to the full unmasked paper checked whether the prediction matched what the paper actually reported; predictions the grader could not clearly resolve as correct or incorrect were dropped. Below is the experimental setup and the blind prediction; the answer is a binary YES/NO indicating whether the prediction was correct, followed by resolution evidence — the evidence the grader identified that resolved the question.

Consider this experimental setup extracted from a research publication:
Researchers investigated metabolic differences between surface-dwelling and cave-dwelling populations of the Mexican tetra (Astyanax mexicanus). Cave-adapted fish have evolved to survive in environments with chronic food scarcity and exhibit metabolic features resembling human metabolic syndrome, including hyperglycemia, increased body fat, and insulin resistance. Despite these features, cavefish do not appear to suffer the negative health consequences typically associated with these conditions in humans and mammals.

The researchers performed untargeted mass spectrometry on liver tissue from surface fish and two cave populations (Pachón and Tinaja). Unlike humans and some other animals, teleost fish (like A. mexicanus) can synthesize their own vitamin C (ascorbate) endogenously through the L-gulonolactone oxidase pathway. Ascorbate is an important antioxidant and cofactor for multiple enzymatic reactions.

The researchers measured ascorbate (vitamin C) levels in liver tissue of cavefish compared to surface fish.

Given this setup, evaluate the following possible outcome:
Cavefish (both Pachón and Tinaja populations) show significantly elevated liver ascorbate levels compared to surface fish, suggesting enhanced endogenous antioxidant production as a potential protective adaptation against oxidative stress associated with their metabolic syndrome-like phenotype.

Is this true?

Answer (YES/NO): NO